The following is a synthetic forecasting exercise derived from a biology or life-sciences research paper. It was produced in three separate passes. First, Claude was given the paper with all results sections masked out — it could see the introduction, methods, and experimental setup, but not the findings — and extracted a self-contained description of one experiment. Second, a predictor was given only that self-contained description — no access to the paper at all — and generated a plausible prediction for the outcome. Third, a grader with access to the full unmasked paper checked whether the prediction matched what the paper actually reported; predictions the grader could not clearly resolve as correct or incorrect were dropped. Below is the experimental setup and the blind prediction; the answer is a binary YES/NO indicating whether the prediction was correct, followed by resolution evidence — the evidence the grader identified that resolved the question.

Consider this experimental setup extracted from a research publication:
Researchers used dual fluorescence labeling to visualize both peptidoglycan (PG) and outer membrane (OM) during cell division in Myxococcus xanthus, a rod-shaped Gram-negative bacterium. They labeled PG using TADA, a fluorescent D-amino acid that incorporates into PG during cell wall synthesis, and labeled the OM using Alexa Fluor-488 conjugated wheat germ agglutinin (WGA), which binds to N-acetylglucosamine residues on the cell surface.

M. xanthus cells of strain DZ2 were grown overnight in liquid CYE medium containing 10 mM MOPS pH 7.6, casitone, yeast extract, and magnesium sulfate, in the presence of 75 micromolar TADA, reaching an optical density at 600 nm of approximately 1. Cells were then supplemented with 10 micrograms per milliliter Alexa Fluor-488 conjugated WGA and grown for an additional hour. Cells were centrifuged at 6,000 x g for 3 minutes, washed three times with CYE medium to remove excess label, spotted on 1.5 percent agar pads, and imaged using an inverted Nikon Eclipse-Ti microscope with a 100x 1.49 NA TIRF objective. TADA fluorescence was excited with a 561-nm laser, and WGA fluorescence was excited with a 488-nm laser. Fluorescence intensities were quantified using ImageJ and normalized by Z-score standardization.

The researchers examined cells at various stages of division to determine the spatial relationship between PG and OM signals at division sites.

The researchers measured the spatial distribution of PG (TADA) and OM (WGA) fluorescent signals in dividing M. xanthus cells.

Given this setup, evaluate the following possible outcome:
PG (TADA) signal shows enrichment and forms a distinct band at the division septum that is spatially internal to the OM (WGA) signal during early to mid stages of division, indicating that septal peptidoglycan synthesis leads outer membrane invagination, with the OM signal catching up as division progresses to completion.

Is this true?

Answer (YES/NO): NO